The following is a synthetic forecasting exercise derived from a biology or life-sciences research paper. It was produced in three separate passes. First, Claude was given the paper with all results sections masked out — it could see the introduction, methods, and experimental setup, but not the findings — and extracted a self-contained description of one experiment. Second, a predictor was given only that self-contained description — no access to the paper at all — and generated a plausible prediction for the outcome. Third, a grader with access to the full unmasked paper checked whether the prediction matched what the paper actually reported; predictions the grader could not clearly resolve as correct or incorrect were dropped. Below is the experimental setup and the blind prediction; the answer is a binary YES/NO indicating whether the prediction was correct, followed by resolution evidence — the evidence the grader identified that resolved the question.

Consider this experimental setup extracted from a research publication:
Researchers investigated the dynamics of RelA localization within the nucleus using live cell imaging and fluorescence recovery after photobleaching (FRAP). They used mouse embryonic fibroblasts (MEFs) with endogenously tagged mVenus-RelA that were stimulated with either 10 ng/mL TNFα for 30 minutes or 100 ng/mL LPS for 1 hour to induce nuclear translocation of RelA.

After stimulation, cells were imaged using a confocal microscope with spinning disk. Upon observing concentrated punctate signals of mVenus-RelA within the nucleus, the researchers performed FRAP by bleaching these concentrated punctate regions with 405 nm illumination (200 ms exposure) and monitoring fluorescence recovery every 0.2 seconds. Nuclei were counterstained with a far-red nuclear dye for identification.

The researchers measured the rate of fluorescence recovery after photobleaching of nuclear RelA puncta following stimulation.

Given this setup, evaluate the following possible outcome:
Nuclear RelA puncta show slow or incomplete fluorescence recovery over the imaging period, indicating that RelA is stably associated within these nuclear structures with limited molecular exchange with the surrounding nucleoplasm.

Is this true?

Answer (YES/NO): NO